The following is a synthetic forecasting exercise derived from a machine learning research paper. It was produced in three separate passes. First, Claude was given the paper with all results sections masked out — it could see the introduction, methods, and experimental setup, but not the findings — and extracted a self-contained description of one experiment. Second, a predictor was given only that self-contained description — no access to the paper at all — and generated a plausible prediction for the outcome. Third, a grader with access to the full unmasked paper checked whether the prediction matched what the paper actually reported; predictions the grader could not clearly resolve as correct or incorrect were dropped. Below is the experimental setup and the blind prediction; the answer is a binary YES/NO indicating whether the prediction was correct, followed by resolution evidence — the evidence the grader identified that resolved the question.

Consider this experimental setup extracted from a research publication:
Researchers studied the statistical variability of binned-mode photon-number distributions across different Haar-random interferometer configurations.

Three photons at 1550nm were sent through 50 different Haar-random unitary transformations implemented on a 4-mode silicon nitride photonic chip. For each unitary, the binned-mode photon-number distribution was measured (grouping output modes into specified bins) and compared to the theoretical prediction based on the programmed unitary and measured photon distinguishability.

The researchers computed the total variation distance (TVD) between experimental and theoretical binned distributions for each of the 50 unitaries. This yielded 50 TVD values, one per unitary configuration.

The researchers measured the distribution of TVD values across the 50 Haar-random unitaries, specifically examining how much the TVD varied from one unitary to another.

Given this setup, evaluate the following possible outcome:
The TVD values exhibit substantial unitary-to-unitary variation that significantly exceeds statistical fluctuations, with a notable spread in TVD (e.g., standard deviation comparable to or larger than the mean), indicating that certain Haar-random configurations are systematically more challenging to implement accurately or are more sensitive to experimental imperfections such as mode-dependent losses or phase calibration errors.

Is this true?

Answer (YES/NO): YES